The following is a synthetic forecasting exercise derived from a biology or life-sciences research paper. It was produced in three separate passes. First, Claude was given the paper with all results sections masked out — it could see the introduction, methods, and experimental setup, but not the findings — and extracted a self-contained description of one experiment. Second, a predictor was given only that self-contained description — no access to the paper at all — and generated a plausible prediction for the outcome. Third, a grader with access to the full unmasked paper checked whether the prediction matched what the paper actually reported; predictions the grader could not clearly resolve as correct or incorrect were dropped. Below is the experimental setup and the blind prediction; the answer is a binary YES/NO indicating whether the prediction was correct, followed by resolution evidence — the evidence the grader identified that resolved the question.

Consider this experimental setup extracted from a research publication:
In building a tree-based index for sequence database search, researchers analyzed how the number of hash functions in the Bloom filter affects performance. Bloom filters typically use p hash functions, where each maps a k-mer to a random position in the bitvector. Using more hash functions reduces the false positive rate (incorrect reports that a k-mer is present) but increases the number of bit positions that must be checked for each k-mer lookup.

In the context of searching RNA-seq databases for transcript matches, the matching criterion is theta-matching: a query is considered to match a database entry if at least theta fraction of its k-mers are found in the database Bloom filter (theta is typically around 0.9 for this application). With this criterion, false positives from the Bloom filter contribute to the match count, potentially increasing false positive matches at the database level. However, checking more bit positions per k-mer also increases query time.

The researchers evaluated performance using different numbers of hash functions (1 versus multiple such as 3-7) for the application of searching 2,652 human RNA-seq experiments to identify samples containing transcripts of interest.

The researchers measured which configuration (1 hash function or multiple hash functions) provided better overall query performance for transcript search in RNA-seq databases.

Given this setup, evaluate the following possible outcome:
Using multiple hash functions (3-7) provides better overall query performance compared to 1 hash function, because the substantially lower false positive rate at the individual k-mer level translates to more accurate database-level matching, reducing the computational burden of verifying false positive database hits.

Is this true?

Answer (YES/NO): NO